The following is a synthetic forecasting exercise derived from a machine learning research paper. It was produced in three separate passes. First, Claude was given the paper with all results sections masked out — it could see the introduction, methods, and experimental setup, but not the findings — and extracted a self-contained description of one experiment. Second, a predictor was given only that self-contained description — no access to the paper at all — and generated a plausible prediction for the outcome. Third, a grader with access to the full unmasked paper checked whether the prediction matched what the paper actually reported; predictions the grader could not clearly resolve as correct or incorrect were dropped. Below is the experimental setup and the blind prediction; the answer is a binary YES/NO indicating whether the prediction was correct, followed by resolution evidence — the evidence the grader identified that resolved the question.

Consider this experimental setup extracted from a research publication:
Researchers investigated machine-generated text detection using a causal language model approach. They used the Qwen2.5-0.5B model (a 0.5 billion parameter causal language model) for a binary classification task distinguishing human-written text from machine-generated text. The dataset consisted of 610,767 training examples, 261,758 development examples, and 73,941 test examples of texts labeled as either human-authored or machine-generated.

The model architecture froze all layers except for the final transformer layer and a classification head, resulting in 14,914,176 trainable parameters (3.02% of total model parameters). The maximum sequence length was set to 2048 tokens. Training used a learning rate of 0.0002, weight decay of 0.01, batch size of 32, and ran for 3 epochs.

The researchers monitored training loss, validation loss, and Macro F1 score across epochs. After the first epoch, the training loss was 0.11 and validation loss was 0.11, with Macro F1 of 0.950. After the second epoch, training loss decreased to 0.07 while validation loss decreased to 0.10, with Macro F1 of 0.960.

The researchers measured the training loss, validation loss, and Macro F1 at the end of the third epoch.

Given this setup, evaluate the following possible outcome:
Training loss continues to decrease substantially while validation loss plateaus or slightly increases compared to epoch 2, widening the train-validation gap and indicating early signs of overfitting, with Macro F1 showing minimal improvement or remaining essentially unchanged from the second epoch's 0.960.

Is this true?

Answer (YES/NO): YES